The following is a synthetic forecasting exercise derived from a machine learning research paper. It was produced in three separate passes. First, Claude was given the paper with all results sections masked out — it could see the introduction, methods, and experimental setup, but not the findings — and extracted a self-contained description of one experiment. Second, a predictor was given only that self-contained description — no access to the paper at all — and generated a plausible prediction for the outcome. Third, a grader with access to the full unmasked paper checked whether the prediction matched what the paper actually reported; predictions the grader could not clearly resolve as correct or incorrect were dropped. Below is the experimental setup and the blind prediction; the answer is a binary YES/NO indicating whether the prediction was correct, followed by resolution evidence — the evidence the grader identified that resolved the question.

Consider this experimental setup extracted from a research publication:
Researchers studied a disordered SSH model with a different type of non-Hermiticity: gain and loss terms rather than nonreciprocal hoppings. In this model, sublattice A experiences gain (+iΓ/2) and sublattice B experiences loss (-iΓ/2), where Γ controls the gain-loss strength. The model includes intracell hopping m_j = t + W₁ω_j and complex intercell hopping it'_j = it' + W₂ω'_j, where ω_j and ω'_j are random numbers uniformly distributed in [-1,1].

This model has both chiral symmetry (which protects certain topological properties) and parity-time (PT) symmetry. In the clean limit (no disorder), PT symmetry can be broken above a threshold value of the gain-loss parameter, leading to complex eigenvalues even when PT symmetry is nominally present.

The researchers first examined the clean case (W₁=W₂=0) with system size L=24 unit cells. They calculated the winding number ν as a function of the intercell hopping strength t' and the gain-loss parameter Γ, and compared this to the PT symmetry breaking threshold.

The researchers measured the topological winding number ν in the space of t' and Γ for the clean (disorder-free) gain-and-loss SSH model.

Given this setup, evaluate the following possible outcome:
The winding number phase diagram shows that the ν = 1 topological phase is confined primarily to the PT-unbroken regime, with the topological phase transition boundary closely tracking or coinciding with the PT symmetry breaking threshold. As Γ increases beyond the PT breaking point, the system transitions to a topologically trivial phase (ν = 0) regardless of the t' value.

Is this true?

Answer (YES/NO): NO